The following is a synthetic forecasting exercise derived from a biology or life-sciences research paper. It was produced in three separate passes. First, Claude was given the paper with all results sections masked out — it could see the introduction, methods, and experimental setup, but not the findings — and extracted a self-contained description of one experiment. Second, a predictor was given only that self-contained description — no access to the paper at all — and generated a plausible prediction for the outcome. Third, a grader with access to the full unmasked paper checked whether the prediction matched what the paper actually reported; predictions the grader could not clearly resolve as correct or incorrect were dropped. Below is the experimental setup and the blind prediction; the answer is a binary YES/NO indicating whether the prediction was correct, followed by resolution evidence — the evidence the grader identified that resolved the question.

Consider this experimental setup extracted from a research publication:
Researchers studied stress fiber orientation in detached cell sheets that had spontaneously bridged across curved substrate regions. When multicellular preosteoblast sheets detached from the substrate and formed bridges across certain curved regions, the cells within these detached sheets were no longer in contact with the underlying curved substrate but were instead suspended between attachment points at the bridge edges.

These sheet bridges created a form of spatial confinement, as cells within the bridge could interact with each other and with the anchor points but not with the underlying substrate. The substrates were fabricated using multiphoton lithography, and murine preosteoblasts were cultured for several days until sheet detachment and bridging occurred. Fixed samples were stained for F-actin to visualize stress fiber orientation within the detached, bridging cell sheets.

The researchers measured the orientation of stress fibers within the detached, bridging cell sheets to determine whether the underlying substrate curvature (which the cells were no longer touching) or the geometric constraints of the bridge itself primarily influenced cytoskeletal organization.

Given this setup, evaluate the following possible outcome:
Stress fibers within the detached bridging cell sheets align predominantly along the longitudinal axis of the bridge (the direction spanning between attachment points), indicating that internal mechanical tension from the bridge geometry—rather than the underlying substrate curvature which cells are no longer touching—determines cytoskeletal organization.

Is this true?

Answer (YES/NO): YES